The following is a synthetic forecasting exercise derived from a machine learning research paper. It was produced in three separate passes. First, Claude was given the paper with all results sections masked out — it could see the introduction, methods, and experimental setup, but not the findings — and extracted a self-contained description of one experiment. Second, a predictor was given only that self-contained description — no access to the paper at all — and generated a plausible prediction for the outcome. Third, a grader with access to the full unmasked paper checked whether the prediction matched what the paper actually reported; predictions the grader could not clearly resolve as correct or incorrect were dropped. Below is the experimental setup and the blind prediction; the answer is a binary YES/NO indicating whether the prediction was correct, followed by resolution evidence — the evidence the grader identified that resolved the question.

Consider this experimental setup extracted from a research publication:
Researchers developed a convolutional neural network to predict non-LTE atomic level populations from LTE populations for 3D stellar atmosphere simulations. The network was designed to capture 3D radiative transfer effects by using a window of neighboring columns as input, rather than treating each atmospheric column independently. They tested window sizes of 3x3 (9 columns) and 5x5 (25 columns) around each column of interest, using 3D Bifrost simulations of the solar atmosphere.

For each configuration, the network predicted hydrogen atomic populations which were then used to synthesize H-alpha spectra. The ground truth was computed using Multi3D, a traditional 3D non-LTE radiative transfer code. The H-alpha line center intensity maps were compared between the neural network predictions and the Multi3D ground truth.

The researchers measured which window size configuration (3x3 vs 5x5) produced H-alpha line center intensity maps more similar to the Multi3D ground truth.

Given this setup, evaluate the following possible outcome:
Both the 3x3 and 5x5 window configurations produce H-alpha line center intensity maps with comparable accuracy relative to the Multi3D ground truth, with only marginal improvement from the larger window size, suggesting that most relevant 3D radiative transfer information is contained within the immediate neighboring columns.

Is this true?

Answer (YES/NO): NO